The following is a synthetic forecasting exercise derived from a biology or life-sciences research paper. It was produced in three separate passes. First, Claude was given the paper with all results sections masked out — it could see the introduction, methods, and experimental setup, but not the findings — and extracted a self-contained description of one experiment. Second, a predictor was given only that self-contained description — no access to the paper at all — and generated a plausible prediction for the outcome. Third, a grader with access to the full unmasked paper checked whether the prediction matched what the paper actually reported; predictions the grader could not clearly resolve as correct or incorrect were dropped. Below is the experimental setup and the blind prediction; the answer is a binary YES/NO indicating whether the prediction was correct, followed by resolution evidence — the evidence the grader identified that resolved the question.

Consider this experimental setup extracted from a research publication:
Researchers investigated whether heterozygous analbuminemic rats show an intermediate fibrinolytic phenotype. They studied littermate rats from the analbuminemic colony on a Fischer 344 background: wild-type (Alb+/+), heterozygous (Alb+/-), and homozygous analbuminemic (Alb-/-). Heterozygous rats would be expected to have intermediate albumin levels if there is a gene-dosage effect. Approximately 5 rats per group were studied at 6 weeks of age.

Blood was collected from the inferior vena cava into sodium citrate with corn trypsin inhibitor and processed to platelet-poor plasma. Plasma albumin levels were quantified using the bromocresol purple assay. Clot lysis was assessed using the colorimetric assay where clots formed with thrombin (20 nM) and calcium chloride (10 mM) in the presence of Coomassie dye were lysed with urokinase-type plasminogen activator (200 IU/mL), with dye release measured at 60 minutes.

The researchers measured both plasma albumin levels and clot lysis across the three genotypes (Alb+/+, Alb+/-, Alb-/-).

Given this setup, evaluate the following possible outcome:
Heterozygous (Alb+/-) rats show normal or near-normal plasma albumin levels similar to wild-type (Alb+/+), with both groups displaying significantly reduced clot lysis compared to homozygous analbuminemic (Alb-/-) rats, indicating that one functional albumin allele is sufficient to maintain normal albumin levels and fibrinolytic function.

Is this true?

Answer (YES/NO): NO